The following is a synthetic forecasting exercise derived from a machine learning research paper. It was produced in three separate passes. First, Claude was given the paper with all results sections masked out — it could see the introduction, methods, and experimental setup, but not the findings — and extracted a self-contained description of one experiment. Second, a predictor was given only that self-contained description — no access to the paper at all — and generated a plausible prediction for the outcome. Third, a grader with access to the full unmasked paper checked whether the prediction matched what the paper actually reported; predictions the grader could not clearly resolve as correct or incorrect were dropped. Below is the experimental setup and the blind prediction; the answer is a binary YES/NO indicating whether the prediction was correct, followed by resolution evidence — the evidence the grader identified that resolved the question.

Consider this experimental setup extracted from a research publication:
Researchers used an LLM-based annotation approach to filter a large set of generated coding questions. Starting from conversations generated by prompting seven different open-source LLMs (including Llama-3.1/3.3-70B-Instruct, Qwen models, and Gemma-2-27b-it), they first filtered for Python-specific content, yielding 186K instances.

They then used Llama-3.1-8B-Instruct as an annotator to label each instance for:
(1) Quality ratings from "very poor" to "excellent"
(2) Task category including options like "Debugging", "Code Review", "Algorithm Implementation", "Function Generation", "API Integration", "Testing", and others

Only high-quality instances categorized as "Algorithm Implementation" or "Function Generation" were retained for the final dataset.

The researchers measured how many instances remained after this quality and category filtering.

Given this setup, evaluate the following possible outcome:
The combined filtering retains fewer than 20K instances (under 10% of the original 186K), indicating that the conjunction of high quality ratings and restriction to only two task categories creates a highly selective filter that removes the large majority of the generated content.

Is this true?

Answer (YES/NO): NO